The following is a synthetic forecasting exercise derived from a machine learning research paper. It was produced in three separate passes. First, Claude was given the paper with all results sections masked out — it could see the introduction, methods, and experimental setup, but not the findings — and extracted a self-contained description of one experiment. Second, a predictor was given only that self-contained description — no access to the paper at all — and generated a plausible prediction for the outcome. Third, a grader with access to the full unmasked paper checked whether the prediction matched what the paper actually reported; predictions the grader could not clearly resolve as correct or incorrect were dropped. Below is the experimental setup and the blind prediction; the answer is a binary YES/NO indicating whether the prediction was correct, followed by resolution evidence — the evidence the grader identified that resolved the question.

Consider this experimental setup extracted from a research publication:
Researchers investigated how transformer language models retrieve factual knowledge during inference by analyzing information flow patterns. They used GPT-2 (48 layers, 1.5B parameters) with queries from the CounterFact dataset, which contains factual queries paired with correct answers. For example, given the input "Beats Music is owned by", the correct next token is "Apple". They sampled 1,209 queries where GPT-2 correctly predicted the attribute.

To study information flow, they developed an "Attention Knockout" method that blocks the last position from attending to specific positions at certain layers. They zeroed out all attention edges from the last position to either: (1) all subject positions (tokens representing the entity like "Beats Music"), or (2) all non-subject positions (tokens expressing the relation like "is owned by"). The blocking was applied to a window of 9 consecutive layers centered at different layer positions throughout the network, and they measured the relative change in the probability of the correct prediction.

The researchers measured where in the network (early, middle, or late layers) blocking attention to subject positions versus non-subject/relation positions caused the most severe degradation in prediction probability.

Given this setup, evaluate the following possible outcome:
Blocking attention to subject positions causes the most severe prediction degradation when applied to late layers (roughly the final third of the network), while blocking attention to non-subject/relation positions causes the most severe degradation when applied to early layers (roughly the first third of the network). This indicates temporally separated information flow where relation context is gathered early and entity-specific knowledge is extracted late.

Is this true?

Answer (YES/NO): NO